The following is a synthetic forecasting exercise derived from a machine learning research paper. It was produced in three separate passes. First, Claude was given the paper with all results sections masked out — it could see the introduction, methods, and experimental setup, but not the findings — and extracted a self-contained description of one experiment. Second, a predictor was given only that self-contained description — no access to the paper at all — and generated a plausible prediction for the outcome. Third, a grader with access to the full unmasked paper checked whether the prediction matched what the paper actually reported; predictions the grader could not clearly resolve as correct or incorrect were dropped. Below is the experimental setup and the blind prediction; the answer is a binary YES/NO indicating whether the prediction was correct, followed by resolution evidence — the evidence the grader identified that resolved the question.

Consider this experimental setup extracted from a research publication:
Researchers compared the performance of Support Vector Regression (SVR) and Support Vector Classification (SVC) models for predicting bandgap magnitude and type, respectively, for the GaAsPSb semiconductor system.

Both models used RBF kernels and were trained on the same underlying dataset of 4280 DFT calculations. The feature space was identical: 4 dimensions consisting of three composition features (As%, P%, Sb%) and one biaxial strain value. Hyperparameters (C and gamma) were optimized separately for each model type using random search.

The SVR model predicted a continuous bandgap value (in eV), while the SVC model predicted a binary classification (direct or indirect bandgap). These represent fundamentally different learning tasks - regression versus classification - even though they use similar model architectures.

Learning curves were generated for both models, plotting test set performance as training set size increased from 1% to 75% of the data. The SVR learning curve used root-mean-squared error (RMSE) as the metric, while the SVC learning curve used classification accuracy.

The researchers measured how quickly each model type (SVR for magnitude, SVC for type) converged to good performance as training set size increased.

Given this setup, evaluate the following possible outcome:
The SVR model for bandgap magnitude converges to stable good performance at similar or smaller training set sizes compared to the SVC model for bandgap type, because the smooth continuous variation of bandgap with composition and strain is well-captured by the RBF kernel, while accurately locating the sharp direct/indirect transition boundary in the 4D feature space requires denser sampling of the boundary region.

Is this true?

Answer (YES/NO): YES